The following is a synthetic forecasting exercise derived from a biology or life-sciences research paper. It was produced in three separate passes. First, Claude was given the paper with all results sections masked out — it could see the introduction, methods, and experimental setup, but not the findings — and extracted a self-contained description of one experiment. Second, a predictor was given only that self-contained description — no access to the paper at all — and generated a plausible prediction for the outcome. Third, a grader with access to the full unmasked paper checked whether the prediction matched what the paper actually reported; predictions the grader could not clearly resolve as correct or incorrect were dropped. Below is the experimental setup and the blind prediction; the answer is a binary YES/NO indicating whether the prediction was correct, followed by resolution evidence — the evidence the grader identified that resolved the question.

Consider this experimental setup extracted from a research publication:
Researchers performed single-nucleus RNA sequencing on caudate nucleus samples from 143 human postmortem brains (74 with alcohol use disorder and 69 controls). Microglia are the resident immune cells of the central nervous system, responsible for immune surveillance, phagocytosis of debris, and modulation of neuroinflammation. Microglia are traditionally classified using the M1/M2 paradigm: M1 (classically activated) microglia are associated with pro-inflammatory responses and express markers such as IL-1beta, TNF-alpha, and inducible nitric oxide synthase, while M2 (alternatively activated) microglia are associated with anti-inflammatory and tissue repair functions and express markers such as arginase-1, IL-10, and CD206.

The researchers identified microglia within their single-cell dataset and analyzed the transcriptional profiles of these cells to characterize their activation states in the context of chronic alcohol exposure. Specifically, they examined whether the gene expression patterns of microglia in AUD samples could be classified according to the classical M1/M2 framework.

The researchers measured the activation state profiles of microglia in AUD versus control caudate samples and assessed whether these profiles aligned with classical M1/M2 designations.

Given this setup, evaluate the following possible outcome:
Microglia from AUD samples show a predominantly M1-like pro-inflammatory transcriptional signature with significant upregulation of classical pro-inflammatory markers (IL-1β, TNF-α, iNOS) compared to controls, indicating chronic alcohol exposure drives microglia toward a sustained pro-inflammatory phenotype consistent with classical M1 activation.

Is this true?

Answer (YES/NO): NO